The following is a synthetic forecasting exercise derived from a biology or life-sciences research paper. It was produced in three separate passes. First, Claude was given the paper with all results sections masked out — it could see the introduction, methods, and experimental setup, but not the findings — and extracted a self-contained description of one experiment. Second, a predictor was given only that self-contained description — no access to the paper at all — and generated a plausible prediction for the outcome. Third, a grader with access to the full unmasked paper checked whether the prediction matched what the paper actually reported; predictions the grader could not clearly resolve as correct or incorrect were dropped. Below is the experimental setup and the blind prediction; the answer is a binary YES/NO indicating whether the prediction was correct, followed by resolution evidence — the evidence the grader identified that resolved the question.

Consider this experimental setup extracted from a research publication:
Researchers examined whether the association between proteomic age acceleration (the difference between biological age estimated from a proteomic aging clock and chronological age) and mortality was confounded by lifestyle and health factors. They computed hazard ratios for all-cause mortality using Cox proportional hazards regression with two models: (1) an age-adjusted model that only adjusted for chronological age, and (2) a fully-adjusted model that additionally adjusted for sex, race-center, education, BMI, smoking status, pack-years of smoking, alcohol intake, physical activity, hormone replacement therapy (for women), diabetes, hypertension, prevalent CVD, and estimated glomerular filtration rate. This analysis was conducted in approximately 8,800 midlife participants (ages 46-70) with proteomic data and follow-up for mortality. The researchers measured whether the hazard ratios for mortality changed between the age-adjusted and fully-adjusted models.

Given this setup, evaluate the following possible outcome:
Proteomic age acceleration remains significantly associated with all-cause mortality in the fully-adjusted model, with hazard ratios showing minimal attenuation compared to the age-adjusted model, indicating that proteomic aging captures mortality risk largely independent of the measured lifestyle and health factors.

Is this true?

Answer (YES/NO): YES